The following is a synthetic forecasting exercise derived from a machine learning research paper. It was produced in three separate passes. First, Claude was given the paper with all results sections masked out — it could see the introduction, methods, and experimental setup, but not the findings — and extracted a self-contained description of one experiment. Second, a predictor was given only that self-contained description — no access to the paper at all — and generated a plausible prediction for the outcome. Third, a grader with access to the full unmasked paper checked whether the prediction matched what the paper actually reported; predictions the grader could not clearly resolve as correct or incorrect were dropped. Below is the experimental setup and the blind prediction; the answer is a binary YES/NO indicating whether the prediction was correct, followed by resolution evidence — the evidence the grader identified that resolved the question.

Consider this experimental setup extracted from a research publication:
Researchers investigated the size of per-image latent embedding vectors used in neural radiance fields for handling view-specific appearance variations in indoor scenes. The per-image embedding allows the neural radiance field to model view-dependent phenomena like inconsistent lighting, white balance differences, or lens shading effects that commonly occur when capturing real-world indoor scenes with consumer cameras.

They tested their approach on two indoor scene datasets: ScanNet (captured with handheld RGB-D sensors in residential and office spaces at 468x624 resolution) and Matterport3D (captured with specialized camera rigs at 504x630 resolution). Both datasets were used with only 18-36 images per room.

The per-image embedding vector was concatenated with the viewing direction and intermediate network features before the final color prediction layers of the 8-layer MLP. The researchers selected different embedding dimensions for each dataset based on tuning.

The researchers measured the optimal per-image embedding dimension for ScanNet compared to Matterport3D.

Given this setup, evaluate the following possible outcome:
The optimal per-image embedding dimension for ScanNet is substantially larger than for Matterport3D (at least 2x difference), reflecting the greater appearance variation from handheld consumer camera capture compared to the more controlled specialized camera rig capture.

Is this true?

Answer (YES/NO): NO